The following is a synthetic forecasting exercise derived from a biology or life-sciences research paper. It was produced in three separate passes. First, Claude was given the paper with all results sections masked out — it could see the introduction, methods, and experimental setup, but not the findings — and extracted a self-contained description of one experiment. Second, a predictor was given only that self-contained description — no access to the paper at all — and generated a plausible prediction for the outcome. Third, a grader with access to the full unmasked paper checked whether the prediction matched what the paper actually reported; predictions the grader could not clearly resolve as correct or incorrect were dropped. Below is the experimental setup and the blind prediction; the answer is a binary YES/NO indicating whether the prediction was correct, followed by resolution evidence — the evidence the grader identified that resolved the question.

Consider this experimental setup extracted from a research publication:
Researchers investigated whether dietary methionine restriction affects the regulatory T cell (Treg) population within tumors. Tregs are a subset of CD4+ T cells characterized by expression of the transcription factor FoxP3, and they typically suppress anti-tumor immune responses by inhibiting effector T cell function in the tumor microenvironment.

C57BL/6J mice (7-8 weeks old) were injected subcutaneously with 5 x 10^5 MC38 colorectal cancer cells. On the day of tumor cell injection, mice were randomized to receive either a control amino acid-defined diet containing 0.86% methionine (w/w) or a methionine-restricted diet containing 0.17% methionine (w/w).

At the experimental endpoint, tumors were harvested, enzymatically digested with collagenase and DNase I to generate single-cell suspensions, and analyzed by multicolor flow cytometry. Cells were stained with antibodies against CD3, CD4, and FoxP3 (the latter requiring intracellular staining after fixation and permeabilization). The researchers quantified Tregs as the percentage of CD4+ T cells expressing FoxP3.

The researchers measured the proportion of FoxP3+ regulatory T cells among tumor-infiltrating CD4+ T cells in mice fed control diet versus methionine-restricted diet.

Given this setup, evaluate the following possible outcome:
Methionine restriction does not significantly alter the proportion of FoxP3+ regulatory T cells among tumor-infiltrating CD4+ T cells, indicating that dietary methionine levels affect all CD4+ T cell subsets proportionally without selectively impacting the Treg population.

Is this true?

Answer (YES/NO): YES